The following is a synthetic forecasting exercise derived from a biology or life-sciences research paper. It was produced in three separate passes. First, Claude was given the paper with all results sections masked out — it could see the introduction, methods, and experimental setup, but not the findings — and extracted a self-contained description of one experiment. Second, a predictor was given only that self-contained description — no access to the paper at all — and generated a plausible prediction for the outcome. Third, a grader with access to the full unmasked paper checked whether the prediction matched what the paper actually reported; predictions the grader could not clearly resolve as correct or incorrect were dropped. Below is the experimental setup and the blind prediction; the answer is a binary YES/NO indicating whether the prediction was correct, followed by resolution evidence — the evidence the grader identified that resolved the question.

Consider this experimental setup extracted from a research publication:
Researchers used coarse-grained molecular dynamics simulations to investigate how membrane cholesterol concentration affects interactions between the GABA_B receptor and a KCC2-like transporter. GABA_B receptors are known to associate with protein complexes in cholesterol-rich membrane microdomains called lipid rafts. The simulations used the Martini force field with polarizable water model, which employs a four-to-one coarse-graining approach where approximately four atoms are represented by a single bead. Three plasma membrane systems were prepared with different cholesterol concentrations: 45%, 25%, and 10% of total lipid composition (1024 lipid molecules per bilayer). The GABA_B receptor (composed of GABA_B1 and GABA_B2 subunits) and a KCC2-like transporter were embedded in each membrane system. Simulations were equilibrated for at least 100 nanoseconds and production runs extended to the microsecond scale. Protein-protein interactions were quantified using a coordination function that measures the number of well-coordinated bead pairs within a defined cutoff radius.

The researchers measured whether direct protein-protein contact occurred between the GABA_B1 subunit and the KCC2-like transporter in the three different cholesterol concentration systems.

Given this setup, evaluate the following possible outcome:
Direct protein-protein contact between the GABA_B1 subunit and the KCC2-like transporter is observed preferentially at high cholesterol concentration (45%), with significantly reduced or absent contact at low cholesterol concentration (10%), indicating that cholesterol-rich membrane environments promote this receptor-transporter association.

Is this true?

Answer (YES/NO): NO